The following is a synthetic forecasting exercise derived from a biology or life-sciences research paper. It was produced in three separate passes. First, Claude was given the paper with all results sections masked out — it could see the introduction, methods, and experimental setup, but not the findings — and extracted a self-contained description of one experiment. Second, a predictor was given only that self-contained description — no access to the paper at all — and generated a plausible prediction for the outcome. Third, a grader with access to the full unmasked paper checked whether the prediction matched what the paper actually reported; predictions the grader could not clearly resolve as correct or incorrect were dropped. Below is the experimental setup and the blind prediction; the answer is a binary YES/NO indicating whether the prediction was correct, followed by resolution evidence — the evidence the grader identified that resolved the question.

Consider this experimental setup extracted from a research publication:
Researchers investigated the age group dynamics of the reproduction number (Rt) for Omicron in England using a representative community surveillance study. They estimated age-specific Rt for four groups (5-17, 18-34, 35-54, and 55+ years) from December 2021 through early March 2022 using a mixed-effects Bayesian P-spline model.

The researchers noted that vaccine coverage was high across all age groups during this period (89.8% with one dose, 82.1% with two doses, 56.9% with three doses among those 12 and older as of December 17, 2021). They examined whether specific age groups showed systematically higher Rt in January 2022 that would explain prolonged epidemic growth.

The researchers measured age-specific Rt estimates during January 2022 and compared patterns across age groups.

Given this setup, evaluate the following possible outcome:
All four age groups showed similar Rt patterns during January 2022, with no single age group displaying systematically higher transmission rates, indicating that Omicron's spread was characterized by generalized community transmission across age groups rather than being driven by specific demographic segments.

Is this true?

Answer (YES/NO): NO